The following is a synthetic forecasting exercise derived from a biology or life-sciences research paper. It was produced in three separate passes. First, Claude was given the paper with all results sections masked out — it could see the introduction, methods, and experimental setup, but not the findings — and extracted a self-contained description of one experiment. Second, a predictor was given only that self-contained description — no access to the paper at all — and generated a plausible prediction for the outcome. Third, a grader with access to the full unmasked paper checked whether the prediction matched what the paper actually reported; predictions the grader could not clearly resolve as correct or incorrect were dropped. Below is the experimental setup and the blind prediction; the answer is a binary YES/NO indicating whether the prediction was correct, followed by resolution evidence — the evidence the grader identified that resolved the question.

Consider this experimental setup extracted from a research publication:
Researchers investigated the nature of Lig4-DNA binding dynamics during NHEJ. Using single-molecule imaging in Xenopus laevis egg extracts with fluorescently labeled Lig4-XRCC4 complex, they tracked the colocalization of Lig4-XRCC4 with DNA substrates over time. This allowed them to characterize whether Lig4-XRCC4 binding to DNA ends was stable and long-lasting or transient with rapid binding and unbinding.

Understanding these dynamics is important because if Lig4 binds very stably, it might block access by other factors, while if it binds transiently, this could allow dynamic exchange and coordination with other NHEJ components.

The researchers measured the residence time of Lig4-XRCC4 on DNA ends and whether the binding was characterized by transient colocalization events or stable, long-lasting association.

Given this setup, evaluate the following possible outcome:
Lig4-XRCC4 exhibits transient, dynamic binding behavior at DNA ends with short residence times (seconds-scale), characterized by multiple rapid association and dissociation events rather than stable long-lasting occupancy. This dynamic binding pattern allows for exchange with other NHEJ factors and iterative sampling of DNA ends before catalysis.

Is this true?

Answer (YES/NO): YES